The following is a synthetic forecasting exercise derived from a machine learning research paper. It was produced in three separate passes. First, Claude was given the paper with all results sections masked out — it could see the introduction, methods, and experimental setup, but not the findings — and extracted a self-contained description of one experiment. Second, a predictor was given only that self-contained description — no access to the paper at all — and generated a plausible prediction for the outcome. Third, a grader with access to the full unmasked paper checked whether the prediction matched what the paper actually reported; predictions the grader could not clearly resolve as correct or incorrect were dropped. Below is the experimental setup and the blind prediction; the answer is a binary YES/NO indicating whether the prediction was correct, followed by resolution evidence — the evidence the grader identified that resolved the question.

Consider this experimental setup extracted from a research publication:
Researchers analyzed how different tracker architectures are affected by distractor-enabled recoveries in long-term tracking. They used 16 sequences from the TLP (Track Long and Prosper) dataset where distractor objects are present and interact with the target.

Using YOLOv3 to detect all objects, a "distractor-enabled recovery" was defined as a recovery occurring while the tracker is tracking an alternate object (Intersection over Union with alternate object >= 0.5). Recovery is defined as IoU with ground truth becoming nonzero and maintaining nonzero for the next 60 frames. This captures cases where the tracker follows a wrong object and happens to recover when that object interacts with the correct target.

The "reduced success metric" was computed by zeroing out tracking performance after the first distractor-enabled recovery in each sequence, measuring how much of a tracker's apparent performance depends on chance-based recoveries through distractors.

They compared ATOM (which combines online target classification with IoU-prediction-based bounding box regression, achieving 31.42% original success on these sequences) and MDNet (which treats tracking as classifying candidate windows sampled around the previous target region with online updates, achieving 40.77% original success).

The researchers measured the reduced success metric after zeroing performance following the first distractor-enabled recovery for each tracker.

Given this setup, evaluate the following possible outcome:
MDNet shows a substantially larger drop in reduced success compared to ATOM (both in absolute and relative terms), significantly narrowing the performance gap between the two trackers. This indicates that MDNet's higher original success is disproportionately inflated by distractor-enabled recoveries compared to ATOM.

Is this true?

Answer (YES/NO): NO